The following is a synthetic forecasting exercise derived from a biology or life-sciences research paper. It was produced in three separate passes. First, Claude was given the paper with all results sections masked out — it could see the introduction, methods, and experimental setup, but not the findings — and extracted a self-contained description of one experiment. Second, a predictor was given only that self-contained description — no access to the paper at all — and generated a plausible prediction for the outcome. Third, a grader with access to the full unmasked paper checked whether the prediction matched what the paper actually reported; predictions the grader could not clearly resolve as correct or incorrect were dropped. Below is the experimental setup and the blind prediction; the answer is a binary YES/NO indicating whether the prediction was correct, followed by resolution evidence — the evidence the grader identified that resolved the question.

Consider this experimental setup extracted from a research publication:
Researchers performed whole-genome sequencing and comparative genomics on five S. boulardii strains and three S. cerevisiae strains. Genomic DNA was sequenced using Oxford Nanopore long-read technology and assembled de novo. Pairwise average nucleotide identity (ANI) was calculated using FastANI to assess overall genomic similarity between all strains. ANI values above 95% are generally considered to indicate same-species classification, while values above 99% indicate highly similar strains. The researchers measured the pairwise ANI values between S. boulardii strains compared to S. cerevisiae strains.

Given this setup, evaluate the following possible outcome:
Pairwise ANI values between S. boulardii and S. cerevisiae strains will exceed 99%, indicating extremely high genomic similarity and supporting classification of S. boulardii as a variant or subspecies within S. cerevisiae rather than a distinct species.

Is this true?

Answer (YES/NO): YES